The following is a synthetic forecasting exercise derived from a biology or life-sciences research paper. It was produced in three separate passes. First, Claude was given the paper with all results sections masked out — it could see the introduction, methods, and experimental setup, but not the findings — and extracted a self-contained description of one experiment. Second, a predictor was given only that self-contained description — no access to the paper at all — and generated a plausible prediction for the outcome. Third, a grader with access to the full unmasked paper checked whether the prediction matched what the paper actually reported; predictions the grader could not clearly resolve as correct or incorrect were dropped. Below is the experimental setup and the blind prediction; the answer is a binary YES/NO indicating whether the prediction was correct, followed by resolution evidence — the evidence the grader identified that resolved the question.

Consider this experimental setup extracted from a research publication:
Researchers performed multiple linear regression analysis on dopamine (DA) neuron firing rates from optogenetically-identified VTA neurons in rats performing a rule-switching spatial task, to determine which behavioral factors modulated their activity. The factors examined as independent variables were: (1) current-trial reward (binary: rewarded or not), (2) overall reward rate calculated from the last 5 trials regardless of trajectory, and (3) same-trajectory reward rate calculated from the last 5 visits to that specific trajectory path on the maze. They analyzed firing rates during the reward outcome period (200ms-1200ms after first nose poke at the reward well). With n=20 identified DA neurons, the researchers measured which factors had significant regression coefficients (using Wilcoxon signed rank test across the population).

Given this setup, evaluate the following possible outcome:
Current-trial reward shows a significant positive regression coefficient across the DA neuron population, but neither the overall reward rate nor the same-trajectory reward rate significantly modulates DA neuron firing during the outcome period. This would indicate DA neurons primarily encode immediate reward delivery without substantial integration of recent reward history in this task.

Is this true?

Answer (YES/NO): NO